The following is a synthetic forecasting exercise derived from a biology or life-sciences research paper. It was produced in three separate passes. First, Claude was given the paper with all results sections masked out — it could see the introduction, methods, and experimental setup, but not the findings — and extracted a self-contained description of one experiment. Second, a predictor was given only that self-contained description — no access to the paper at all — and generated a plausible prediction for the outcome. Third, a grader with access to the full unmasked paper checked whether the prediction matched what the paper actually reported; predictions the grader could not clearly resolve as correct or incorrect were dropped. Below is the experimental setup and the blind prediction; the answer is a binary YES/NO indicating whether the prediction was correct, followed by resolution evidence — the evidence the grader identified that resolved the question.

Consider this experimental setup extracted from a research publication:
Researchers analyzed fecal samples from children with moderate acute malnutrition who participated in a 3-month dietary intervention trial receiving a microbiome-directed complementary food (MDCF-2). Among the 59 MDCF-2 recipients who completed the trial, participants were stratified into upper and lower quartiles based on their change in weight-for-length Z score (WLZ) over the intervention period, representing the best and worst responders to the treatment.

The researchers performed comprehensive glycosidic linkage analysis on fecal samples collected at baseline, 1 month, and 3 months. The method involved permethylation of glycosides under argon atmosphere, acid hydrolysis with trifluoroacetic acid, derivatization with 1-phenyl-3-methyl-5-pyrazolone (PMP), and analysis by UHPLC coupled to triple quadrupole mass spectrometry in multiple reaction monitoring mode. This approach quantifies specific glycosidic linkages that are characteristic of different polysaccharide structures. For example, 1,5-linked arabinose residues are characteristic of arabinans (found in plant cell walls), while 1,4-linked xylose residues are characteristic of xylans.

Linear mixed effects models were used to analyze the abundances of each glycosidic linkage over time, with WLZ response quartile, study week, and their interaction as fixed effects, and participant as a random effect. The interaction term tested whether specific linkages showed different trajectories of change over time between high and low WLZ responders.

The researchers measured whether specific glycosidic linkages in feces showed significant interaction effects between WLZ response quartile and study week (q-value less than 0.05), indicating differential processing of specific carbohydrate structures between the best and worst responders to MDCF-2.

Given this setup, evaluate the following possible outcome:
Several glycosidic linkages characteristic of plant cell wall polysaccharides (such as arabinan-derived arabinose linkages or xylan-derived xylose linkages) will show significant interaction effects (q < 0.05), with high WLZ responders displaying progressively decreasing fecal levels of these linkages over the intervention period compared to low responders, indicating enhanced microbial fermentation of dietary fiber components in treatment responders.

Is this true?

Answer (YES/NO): NO